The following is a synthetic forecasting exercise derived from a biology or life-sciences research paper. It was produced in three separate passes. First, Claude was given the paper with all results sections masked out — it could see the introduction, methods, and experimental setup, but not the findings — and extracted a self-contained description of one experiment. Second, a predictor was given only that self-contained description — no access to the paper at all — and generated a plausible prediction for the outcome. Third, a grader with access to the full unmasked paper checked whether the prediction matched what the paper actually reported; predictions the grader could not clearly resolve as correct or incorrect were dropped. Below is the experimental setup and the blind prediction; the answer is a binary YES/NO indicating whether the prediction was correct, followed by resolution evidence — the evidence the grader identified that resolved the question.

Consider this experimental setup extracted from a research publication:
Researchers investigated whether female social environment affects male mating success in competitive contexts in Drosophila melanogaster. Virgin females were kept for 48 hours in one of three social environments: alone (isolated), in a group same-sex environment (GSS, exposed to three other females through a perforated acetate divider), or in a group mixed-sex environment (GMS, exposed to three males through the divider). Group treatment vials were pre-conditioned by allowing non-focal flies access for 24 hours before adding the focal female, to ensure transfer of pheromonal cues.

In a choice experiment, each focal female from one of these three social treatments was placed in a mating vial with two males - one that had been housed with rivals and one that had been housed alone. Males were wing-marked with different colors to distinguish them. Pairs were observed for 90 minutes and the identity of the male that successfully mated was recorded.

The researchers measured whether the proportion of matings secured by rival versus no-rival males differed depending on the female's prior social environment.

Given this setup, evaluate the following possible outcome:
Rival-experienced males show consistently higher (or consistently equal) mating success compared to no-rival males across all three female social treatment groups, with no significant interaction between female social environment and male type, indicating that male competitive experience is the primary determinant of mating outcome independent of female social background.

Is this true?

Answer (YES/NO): NO